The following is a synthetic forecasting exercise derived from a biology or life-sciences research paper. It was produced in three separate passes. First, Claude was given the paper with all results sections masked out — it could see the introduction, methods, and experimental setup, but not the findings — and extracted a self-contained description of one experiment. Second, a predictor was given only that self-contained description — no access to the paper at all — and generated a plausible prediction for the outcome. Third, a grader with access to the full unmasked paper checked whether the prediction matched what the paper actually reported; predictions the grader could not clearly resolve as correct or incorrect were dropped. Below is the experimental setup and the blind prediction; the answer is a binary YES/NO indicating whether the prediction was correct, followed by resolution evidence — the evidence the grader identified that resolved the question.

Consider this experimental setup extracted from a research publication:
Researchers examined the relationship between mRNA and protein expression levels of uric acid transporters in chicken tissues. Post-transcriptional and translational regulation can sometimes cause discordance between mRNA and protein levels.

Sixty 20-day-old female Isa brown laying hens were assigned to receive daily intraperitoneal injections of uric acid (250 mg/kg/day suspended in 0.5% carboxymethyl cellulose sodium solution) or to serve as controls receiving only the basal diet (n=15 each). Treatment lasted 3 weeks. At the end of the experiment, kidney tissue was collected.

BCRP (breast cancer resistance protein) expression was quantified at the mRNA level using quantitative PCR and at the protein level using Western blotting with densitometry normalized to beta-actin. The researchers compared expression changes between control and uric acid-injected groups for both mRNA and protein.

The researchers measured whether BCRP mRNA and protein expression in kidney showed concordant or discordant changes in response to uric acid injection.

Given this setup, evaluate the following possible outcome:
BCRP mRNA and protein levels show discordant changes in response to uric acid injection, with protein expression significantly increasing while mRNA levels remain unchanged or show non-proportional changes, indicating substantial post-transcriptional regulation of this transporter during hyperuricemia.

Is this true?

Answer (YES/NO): NO